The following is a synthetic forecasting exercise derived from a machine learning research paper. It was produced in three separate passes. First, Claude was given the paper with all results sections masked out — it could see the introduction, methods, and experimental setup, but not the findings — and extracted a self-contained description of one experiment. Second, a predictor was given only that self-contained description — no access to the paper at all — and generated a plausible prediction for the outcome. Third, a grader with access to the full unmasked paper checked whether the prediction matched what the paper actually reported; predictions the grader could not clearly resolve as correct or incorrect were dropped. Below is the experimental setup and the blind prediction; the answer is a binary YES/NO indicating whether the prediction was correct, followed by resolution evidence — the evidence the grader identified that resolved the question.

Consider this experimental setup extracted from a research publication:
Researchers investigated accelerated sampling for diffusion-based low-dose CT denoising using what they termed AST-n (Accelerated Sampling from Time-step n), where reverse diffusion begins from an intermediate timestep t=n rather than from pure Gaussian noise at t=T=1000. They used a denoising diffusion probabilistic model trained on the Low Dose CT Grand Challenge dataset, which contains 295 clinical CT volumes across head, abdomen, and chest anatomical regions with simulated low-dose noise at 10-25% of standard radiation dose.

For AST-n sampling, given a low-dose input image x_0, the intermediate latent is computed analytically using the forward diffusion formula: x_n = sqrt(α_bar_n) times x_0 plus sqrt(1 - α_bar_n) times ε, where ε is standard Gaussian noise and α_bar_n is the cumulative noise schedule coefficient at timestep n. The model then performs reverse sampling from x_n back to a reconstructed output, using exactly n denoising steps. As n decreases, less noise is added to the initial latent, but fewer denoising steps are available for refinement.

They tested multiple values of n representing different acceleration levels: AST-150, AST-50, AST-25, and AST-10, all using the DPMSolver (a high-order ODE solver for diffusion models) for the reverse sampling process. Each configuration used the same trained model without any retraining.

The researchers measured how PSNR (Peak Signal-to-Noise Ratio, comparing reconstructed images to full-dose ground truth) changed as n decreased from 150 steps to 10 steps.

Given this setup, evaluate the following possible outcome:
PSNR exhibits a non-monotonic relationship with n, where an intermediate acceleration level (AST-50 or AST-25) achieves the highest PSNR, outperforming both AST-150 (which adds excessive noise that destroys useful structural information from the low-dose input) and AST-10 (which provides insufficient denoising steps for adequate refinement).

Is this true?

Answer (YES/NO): NO